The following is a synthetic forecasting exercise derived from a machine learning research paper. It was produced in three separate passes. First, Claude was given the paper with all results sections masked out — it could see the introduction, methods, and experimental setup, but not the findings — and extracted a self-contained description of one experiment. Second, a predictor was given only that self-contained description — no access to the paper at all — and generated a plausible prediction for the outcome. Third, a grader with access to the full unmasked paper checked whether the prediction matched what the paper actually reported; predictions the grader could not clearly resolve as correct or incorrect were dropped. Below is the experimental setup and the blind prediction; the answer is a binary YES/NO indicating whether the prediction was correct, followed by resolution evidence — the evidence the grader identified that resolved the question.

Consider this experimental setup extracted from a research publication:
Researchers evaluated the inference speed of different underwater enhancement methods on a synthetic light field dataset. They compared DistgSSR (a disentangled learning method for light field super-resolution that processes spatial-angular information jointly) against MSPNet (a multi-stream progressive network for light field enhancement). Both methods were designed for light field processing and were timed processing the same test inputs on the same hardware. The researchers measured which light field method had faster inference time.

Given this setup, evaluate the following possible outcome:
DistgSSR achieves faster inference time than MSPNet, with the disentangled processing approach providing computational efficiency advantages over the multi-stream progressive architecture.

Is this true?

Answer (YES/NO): NO